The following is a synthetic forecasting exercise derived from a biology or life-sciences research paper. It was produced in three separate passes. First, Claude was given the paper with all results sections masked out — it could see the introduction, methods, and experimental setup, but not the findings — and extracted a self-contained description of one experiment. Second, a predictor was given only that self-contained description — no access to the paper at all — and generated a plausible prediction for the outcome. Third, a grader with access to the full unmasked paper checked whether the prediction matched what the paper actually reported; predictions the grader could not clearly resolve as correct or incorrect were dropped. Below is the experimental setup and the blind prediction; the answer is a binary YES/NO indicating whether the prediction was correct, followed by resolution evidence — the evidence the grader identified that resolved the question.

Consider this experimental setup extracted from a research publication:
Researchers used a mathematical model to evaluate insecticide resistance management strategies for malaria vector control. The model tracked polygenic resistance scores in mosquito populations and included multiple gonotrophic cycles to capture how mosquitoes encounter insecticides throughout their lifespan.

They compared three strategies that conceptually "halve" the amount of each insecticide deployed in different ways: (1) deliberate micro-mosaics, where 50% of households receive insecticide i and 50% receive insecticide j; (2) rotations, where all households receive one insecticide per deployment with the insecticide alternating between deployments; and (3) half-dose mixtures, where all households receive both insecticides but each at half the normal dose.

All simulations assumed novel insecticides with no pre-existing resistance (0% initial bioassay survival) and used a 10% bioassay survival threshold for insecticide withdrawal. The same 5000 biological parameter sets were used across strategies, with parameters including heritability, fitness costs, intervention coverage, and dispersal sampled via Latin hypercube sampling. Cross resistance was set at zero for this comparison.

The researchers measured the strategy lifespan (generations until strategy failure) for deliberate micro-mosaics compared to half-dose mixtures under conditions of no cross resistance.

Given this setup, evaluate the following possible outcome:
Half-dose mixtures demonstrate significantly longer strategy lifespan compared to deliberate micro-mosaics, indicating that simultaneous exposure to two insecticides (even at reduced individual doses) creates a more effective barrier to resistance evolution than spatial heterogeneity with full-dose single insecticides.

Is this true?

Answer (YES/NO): NO